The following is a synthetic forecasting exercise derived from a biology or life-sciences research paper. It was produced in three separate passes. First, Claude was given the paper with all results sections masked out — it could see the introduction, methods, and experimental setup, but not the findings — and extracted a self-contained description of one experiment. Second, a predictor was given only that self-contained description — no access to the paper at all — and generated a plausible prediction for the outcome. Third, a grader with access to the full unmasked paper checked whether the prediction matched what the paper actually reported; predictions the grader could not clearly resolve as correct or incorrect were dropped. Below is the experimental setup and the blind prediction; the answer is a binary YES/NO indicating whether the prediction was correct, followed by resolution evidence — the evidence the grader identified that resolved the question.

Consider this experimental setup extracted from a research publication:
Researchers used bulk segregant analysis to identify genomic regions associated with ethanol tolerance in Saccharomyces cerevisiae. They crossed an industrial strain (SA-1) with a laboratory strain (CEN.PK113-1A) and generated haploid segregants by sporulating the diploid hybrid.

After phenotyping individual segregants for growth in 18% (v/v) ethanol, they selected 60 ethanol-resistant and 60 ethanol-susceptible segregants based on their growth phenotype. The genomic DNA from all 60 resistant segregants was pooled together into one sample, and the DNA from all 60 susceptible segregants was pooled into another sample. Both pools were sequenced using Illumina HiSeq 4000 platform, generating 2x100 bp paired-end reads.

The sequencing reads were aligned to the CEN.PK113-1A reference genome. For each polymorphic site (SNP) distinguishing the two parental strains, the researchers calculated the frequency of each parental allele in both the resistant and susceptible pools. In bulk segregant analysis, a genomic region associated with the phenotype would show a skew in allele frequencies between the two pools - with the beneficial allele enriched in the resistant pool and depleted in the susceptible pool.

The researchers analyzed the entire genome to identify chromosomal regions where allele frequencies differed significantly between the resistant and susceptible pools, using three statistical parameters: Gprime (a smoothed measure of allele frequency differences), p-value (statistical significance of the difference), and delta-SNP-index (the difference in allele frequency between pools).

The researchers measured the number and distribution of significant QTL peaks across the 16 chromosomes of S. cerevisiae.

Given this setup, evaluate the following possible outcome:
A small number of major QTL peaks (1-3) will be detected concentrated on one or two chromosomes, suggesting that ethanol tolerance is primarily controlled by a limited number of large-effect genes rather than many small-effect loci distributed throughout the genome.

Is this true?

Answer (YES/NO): NO